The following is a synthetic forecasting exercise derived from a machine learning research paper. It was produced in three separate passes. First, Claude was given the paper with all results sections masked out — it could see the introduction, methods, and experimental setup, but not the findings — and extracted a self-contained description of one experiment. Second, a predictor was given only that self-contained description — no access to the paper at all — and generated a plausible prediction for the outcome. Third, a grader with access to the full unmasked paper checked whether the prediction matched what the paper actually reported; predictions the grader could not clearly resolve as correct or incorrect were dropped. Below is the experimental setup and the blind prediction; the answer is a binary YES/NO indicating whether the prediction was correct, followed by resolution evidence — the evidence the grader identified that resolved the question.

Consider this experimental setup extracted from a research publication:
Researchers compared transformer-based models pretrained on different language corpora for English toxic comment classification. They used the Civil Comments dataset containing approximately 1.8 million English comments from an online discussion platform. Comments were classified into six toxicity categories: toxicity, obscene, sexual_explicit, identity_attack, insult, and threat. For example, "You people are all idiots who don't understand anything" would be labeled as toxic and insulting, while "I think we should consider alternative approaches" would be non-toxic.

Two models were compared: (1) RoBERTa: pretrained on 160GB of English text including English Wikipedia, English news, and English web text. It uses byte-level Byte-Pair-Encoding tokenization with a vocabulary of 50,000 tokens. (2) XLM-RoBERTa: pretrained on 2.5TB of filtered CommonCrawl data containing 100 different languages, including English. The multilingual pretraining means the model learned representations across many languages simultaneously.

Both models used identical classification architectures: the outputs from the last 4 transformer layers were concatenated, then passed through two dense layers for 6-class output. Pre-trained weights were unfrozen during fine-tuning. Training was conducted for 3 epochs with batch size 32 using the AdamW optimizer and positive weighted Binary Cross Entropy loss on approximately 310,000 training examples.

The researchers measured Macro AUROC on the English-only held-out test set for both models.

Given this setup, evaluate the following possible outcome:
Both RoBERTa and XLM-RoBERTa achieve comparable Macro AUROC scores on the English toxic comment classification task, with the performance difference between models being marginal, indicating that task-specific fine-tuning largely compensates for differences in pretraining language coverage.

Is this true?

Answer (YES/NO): YES